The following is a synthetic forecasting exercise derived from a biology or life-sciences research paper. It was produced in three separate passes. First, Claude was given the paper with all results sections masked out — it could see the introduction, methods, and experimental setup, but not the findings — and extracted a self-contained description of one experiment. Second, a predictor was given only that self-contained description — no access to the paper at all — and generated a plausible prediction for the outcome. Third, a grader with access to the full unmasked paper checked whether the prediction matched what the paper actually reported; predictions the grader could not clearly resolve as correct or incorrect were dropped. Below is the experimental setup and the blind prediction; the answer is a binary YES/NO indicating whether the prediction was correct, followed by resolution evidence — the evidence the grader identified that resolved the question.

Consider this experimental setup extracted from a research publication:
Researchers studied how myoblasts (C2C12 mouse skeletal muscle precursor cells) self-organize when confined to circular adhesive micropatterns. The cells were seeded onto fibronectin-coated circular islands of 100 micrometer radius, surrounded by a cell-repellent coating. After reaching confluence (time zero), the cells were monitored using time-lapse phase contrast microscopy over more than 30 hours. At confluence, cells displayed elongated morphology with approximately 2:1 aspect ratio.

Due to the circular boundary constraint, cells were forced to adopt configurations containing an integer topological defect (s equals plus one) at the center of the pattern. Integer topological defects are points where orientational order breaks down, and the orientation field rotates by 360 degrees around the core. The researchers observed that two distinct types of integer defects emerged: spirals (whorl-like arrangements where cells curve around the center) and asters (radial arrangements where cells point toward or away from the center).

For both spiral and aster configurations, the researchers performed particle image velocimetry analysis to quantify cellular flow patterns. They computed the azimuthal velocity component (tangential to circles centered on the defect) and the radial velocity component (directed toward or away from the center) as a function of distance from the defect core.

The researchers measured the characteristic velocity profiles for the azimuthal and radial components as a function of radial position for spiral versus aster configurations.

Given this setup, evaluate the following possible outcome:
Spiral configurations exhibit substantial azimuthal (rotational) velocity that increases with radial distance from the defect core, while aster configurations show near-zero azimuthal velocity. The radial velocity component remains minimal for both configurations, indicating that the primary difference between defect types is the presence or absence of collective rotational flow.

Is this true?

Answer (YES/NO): NO